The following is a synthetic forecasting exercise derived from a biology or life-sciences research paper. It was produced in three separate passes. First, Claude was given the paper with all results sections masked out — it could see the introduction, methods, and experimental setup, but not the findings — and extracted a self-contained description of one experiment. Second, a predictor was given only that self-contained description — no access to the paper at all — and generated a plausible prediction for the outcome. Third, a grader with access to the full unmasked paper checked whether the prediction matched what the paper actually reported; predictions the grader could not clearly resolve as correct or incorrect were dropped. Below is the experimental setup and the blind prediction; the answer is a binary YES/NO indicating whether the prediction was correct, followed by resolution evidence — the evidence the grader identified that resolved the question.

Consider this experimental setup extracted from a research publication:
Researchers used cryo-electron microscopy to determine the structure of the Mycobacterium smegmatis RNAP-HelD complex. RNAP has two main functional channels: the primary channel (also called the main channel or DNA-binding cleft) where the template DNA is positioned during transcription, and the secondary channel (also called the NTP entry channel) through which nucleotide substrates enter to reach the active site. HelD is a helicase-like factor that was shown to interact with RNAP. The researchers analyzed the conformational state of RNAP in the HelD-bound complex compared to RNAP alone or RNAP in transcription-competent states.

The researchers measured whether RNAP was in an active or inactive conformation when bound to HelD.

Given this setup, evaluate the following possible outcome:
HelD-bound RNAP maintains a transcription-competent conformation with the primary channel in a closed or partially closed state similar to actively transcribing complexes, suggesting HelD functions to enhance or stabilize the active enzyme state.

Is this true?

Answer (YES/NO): NO